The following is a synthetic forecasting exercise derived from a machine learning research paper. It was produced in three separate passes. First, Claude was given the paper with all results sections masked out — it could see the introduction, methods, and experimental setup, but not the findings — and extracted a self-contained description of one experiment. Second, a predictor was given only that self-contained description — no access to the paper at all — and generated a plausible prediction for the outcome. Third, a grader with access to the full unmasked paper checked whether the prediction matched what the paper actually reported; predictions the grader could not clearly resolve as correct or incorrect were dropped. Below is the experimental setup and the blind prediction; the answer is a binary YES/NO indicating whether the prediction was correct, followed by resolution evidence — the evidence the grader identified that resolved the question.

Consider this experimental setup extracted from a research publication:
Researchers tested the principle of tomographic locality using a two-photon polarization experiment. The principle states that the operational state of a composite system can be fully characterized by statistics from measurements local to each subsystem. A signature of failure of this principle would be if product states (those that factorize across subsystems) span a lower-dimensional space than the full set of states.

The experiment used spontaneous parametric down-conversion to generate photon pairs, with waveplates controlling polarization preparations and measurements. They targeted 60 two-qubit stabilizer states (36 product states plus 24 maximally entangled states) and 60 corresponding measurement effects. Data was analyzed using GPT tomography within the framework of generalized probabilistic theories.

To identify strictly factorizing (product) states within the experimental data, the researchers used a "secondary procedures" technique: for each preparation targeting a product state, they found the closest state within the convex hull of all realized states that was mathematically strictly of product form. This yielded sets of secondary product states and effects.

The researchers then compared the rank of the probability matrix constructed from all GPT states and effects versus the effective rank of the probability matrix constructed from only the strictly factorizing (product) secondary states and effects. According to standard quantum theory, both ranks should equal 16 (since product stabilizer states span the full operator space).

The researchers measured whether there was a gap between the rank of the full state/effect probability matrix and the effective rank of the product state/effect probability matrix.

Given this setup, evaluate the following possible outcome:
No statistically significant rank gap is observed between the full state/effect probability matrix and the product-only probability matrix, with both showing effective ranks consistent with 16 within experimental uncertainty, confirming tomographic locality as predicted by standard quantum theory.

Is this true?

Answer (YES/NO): YES